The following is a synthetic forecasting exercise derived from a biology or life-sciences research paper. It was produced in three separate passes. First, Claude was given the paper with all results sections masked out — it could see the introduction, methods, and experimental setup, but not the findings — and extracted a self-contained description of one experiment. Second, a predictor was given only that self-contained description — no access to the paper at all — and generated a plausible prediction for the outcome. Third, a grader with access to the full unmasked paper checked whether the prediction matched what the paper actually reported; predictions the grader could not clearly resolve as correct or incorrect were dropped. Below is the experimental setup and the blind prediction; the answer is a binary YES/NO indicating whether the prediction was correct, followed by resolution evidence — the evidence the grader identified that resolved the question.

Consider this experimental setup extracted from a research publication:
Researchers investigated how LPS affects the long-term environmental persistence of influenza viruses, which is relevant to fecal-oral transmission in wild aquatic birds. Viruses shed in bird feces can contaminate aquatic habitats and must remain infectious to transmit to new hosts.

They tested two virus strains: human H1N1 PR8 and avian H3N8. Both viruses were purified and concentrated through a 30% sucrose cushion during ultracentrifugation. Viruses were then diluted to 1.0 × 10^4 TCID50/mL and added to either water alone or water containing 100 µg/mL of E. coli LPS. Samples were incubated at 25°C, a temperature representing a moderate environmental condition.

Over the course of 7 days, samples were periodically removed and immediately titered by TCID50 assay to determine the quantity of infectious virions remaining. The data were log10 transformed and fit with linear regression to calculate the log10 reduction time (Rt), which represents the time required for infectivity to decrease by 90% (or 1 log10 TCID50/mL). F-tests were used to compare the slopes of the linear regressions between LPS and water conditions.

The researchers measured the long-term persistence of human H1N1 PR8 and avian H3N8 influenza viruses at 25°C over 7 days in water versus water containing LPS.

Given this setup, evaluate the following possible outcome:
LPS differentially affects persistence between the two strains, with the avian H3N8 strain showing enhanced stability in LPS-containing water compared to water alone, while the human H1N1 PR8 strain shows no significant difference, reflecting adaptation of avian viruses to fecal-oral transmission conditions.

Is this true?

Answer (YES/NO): NO